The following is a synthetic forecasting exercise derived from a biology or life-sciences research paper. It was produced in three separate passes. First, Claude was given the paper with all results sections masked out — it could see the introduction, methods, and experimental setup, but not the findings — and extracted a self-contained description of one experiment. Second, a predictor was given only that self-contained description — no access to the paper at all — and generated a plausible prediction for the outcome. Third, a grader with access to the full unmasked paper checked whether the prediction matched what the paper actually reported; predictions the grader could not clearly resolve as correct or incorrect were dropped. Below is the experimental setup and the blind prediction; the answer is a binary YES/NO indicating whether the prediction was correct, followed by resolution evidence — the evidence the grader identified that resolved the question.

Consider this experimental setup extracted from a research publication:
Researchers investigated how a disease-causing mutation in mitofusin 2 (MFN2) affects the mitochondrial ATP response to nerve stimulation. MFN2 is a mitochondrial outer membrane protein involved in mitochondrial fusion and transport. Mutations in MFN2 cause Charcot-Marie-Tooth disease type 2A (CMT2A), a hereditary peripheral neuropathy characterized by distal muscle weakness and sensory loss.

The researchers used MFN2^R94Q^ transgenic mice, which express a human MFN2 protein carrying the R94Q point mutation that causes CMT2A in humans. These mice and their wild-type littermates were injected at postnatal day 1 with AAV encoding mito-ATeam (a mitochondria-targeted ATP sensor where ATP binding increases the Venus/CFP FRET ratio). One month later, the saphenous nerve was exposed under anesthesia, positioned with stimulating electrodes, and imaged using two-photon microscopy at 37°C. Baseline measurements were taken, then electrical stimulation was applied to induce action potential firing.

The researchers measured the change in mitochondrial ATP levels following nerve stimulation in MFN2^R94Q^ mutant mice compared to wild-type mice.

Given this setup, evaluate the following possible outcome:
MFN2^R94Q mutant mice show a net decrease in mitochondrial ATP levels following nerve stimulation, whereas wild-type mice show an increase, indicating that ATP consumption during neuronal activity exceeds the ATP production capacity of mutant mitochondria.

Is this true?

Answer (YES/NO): NO